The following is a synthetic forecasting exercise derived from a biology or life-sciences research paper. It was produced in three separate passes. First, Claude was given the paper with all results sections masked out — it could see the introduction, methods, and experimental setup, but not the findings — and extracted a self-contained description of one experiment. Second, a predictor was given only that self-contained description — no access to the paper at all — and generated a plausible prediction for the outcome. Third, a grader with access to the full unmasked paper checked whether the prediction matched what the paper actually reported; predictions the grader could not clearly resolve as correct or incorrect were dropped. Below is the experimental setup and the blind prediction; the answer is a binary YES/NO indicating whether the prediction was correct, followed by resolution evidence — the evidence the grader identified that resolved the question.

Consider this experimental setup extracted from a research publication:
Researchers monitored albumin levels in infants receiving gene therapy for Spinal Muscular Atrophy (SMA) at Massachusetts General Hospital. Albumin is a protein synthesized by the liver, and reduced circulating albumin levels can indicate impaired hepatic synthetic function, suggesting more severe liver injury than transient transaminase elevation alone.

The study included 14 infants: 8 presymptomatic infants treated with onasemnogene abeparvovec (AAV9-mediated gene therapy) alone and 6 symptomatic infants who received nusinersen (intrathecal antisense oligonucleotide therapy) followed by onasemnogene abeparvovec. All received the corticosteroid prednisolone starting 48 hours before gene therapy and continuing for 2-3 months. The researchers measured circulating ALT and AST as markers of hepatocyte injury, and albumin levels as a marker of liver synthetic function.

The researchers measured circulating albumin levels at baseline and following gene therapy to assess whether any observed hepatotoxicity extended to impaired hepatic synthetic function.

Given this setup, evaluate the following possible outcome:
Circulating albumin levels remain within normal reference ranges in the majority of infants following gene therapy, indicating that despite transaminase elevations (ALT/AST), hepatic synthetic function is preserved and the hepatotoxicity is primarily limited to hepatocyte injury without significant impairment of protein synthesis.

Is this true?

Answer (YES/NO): YES